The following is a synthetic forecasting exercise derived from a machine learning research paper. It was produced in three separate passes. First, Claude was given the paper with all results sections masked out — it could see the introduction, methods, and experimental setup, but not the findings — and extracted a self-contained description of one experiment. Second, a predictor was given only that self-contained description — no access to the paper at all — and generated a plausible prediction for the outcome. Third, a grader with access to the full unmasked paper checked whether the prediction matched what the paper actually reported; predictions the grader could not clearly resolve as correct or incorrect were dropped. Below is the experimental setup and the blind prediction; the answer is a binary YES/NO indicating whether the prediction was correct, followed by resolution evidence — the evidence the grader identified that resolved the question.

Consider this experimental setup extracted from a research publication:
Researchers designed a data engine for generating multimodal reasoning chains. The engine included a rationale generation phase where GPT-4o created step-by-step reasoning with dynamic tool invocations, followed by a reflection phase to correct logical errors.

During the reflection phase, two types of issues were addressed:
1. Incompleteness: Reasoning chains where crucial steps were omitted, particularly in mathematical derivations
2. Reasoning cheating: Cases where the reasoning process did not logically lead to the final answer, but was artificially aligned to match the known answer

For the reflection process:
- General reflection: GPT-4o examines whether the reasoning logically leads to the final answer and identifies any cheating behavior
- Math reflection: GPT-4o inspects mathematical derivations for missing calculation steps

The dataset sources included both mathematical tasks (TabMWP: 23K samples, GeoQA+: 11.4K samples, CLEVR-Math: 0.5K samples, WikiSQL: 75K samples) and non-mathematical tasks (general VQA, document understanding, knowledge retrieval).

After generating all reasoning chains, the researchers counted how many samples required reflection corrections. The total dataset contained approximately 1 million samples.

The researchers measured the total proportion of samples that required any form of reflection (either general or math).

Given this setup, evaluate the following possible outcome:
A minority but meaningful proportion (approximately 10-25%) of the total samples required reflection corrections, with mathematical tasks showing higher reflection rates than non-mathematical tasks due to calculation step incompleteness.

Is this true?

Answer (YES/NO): NO